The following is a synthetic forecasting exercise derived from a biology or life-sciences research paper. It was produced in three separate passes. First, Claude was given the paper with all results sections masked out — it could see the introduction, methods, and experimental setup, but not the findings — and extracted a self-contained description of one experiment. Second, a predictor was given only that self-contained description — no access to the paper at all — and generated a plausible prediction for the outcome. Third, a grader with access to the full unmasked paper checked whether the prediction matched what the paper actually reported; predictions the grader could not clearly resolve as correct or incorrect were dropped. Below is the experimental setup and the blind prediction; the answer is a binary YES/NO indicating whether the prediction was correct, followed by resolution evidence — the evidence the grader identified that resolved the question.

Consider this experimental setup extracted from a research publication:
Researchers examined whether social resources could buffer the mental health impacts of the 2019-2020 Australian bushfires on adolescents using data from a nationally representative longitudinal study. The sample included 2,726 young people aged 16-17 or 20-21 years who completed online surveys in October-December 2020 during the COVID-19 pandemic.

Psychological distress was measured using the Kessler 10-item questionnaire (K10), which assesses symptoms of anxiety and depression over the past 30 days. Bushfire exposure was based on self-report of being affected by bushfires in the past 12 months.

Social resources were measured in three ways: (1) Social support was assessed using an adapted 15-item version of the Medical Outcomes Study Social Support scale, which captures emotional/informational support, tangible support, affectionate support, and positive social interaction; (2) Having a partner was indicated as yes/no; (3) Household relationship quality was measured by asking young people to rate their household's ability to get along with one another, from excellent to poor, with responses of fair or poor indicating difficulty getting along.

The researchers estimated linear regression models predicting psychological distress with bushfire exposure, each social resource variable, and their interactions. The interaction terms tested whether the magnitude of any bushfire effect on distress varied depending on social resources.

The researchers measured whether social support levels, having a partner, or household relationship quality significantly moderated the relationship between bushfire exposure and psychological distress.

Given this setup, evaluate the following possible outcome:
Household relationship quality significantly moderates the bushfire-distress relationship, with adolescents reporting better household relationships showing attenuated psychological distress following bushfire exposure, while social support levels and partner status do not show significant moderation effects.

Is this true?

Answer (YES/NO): NO